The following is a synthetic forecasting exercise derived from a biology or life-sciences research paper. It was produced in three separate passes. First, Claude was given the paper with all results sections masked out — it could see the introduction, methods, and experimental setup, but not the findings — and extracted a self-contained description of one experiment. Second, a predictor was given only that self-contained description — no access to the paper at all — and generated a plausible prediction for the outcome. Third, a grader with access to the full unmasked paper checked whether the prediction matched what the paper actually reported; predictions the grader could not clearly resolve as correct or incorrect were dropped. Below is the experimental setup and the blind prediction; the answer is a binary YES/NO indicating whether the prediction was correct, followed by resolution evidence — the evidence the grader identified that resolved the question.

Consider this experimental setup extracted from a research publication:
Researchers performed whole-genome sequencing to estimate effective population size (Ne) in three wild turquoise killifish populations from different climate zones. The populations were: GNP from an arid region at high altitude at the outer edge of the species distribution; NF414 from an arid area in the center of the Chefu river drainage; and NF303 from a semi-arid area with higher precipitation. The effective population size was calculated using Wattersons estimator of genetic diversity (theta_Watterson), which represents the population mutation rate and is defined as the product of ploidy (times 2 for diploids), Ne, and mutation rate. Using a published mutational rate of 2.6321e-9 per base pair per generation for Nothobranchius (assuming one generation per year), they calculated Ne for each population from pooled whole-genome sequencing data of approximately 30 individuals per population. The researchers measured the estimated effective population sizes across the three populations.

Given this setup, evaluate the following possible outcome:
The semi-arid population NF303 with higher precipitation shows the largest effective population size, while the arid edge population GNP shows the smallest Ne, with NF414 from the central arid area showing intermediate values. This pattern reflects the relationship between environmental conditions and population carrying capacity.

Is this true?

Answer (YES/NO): YES